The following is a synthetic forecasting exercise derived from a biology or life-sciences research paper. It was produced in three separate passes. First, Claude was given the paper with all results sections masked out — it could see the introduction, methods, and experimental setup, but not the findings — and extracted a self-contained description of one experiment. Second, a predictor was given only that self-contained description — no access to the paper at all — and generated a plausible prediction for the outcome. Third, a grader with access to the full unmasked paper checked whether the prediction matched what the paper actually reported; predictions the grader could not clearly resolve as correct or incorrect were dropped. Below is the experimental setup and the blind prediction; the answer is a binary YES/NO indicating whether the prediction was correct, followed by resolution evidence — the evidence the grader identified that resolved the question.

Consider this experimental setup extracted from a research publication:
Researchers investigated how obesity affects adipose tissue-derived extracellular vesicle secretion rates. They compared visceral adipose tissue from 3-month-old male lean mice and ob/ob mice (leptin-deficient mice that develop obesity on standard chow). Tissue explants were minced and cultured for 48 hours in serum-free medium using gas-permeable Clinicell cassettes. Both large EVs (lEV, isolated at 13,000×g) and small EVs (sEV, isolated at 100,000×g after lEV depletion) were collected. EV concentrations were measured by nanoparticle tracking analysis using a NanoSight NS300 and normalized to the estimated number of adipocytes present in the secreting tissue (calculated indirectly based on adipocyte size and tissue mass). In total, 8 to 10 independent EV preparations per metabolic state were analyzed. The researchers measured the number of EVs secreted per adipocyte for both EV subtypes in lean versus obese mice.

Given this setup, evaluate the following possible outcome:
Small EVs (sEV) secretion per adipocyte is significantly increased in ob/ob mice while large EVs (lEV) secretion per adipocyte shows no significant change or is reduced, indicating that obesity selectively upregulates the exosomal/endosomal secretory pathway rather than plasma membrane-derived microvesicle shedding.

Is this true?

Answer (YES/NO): NO